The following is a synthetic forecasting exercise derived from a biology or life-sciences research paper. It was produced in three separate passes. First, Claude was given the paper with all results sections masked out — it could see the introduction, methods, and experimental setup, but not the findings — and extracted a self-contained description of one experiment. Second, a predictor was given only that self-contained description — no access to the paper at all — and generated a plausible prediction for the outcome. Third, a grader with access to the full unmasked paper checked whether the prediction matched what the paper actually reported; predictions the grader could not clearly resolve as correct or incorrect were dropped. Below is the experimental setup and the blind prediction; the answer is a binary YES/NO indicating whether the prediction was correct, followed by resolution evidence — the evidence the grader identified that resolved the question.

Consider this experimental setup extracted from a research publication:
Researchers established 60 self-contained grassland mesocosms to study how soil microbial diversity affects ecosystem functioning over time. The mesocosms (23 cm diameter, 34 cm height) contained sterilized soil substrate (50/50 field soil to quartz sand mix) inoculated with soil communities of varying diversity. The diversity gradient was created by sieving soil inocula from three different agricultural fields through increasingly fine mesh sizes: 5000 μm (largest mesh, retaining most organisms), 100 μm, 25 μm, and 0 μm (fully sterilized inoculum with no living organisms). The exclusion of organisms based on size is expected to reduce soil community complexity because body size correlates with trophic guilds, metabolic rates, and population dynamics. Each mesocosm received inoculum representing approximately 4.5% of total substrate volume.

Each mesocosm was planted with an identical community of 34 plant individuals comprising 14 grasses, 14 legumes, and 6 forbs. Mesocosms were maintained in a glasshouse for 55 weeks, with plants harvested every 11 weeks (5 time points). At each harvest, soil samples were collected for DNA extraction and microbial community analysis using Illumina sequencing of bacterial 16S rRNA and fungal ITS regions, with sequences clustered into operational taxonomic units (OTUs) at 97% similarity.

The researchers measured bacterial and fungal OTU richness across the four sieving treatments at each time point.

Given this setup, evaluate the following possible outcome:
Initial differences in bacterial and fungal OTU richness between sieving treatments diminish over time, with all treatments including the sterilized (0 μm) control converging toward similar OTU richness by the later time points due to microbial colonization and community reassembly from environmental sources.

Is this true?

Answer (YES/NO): NO